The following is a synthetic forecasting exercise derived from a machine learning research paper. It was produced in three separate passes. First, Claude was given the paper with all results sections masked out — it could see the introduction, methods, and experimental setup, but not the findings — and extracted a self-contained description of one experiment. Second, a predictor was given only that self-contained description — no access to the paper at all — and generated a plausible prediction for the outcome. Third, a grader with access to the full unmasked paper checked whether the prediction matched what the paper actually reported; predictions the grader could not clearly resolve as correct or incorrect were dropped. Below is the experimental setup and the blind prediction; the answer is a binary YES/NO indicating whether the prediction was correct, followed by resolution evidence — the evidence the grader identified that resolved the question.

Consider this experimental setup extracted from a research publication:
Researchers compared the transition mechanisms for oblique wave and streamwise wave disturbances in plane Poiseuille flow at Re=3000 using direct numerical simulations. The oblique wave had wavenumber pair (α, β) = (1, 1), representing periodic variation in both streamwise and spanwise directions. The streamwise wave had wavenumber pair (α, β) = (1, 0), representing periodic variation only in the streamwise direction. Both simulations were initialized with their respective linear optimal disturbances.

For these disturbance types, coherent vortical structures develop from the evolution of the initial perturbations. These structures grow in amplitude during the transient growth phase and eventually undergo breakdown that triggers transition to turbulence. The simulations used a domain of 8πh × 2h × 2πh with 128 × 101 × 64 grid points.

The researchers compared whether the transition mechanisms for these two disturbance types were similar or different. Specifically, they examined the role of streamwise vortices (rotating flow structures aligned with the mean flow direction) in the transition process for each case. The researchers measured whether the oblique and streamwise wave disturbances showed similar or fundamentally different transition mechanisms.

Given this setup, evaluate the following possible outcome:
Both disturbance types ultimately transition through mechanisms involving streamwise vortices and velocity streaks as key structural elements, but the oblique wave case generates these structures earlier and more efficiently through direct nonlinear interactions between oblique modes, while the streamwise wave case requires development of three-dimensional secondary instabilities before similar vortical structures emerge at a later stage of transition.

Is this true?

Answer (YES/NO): NO